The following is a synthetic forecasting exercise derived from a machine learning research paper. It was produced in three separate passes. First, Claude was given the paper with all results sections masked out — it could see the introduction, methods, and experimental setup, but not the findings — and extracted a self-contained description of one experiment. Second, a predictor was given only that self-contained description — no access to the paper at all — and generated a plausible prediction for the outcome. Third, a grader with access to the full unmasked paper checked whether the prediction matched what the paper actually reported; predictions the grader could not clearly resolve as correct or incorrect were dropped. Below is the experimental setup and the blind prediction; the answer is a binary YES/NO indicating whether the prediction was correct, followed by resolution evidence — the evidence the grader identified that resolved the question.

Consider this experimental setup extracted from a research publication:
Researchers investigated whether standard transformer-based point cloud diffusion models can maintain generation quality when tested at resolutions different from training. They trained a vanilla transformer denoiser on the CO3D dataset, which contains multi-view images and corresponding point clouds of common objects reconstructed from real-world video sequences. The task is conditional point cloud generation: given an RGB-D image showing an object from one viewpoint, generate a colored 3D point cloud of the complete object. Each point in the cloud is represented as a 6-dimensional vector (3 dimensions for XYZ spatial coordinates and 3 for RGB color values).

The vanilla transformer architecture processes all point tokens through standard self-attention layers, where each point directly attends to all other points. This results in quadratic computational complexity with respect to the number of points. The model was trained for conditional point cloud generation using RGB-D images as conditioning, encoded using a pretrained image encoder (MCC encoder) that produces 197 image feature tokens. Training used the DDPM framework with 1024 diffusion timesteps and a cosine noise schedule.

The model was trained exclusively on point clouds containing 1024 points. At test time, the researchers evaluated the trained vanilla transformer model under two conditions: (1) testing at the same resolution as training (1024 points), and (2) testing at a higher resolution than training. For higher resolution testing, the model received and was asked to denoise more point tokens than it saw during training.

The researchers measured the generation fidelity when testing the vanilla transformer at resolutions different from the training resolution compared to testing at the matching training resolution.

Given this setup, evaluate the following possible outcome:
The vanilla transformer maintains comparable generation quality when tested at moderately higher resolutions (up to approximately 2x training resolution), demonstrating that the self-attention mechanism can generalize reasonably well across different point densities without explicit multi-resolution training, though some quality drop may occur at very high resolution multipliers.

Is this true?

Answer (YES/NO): YES